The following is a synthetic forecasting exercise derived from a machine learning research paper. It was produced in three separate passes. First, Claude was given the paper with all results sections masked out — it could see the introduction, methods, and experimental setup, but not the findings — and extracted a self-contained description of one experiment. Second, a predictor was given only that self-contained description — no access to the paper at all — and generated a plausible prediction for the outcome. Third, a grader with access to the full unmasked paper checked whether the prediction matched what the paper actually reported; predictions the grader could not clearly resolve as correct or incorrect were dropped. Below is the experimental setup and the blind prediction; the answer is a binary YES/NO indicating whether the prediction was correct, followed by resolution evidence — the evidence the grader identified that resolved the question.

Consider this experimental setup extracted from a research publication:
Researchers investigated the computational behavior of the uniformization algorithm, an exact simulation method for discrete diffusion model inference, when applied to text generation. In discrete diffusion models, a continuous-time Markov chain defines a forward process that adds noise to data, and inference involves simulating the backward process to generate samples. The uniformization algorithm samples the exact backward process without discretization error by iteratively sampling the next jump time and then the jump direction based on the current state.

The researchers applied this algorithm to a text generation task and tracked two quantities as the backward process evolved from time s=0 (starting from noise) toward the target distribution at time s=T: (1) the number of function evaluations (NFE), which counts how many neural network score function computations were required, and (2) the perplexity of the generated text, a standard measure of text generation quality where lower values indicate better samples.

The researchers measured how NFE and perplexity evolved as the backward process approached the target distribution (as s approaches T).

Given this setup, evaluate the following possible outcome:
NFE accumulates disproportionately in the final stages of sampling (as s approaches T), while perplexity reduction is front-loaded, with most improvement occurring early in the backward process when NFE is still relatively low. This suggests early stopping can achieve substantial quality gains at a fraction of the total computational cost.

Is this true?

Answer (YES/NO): YES